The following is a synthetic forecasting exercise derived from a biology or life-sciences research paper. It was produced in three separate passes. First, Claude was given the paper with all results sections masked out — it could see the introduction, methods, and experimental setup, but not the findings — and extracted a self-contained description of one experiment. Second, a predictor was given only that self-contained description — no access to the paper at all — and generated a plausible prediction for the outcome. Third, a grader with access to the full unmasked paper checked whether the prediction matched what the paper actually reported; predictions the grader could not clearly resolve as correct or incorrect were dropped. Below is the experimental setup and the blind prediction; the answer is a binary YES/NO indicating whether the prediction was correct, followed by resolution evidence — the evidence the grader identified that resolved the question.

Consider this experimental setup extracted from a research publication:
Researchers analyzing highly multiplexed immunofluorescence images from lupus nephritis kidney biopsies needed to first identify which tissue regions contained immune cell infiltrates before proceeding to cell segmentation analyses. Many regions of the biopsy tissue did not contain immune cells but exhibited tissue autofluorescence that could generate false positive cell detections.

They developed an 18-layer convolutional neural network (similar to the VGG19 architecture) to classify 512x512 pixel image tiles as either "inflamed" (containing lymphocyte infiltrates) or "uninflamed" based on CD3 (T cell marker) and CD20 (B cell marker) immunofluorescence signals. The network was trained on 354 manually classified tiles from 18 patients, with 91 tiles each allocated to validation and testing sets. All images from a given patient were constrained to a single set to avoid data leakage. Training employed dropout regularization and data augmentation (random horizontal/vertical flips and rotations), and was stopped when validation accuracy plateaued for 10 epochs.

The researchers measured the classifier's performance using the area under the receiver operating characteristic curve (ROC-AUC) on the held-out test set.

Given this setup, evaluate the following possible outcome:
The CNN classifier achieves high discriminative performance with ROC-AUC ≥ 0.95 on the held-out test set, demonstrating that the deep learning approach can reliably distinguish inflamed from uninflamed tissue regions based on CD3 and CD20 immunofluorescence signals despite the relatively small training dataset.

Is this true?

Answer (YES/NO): YES